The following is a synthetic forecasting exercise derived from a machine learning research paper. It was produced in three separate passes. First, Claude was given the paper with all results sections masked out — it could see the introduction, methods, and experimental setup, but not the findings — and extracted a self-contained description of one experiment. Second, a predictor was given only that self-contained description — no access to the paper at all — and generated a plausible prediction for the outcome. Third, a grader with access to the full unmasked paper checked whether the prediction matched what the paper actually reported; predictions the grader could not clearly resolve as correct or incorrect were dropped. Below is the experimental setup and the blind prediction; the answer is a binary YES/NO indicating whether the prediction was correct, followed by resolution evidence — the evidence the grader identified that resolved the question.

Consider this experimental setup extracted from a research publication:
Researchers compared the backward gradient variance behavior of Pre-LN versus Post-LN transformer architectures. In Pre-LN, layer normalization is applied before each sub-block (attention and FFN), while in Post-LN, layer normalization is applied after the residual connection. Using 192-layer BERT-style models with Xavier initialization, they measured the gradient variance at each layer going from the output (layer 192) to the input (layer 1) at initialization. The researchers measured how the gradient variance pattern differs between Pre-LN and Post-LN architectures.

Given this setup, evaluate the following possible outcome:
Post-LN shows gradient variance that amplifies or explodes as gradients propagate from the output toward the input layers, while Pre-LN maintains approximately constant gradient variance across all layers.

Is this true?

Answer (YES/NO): NO